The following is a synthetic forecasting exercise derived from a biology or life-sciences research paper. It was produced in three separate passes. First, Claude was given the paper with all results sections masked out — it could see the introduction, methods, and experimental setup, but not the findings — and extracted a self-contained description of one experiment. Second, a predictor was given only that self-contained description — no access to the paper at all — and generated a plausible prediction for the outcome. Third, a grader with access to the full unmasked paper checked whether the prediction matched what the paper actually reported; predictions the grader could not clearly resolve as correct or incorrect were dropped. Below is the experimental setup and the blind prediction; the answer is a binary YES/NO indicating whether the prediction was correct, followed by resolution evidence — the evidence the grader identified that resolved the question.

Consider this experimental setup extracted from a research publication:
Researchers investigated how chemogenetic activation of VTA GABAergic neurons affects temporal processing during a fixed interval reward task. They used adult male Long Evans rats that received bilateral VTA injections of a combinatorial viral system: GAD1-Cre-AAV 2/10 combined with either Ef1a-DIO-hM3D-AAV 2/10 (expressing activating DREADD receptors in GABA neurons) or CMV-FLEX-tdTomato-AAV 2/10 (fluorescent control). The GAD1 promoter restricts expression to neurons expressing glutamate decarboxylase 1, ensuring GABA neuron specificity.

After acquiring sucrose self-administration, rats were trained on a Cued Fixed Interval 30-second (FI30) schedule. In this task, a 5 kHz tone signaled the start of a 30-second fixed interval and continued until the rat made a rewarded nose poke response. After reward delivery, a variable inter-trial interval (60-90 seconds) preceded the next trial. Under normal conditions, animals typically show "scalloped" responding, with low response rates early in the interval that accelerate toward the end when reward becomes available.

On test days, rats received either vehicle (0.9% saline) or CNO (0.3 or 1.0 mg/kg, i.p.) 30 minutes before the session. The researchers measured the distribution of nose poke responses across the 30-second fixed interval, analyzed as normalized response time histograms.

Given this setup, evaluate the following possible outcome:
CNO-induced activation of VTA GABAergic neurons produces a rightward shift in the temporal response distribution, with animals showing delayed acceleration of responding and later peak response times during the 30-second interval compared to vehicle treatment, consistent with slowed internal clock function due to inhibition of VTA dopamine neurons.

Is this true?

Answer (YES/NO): NO